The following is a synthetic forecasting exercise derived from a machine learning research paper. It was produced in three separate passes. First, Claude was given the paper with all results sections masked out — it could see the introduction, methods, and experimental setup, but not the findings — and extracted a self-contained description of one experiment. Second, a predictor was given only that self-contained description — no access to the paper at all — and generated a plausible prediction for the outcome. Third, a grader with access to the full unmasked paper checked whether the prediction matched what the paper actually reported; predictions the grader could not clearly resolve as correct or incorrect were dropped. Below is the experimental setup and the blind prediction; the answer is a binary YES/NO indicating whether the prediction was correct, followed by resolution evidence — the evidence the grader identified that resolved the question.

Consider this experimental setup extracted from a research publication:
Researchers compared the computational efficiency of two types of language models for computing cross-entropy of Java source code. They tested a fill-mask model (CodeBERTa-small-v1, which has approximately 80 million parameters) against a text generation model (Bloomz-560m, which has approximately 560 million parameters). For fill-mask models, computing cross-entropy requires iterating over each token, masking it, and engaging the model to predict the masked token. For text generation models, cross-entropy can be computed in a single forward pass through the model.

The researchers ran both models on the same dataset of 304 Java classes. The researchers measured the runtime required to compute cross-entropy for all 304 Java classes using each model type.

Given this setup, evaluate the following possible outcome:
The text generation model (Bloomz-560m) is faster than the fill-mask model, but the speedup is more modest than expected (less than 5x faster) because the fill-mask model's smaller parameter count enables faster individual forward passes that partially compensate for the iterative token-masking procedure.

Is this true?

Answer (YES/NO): NO